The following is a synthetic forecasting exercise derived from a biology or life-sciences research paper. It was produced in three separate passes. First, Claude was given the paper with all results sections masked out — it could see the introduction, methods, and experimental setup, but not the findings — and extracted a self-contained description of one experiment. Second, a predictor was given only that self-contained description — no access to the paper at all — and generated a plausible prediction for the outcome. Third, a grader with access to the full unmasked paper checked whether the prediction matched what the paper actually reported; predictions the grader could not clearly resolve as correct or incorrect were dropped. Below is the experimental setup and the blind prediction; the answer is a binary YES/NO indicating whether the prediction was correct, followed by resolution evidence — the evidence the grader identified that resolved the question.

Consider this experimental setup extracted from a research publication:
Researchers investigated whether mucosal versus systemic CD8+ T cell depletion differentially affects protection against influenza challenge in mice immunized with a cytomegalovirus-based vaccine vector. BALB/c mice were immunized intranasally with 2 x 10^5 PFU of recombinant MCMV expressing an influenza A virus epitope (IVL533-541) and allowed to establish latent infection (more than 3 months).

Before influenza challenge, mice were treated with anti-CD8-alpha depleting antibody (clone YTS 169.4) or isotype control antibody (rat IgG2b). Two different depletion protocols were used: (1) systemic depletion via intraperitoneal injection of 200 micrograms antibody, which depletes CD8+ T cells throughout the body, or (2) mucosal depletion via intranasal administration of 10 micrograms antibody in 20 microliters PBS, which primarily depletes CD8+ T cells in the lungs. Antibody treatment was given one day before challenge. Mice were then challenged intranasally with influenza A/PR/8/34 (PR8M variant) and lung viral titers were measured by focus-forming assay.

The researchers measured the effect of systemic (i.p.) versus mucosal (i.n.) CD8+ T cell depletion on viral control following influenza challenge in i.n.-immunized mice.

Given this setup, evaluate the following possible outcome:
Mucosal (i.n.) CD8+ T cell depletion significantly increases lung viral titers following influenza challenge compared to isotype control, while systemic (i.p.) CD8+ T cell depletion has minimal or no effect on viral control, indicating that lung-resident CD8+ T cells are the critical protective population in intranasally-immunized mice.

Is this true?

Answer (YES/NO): NO